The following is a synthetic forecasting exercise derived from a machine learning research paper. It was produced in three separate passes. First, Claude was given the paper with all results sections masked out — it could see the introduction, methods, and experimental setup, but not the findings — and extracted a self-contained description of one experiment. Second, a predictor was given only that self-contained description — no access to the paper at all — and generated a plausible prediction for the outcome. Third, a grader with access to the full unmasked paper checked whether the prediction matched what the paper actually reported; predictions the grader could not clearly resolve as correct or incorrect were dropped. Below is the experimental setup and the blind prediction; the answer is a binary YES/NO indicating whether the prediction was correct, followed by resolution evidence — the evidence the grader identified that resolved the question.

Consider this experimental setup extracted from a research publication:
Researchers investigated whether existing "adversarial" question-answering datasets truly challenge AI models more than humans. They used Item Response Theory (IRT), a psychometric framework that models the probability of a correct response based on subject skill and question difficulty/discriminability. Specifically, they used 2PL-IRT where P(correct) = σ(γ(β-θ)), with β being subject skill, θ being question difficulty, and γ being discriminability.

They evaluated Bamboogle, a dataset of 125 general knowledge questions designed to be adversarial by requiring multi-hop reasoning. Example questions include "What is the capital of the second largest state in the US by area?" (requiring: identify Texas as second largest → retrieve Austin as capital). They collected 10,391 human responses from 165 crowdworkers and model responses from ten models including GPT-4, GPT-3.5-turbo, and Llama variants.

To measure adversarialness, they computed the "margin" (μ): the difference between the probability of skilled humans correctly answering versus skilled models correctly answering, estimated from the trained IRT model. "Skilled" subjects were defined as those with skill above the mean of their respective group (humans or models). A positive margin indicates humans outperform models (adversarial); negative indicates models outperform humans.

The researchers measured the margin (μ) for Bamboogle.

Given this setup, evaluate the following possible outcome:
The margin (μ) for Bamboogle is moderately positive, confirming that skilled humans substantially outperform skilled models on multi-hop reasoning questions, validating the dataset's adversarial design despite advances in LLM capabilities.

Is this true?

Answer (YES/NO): NO